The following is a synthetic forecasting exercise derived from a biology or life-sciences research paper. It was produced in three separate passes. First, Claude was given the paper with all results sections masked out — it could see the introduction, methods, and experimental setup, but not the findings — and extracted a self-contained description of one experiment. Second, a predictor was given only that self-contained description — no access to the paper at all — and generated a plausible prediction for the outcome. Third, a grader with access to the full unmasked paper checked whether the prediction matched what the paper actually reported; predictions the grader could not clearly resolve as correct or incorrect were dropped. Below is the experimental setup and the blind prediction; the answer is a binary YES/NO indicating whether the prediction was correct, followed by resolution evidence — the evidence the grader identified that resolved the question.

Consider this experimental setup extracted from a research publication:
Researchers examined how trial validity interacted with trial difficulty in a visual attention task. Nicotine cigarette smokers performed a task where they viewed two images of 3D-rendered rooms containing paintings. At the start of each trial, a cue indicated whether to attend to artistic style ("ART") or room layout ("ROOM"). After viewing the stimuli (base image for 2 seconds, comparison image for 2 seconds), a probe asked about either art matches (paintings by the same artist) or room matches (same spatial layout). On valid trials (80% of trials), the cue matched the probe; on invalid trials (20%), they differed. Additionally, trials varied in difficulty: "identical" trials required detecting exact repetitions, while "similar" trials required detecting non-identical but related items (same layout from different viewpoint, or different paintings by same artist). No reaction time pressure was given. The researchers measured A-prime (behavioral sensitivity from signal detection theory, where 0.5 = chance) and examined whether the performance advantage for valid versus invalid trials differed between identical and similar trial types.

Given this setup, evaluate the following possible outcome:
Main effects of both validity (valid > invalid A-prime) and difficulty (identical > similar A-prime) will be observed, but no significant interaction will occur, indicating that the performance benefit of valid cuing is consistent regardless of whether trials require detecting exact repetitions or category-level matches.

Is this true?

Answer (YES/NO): NO